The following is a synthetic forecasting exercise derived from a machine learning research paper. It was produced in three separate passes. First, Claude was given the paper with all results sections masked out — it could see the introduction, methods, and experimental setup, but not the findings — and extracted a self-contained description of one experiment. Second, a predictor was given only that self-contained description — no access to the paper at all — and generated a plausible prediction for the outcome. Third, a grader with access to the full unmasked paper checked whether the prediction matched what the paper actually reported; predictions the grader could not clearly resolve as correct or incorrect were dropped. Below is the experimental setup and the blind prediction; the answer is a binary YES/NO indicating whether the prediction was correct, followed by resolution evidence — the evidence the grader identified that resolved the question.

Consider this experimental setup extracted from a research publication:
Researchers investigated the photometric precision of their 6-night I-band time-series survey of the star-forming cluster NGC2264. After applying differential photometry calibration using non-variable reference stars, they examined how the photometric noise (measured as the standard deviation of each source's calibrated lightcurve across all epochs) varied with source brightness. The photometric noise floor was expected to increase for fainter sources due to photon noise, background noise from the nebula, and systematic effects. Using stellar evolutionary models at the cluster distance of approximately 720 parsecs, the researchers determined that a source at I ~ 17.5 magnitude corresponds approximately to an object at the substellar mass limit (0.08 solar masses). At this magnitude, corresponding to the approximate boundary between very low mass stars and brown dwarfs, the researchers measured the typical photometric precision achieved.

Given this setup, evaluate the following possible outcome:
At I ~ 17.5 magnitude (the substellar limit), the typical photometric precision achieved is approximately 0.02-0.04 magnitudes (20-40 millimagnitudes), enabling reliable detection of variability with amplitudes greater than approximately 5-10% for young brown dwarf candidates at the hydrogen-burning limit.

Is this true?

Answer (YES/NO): NO